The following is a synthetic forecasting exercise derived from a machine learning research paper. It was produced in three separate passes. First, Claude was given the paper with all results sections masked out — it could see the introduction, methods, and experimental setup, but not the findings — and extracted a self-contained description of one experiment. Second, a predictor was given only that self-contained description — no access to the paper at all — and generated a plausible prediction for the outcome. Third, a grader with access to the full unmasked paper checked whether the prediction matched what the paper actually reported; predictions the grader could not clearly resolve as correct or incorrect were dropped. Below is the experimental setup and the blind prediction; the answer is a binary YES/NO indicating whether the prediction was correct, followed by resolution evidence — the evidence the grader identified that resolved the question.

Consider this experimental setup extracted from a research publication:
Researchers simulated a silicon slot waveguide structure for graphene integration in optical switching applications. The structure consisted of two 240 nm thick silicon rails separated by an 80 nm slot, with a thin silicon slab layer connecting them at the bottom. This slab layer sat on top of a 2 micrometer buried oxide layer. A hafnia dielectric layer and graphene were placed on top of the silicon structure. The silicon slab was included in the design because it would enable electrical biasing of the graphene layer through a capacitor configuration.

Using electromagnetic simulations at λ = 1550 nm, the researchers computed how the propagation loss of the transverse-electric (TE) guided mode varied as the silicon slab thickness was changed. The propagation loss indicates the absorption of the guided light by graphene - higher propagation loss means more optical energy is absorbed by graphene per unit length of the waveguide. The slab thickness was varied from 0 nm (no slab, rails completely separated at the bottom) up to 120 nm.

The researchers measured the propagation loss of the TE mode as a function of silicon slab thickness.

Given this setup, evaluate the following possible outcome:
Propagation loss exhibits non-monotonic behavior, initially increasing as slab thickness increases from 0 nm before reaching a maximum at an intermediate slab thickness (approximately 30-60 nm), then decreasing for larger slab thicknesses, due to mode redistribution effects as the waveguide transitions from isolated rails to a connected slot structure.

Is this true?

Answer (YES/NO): NO